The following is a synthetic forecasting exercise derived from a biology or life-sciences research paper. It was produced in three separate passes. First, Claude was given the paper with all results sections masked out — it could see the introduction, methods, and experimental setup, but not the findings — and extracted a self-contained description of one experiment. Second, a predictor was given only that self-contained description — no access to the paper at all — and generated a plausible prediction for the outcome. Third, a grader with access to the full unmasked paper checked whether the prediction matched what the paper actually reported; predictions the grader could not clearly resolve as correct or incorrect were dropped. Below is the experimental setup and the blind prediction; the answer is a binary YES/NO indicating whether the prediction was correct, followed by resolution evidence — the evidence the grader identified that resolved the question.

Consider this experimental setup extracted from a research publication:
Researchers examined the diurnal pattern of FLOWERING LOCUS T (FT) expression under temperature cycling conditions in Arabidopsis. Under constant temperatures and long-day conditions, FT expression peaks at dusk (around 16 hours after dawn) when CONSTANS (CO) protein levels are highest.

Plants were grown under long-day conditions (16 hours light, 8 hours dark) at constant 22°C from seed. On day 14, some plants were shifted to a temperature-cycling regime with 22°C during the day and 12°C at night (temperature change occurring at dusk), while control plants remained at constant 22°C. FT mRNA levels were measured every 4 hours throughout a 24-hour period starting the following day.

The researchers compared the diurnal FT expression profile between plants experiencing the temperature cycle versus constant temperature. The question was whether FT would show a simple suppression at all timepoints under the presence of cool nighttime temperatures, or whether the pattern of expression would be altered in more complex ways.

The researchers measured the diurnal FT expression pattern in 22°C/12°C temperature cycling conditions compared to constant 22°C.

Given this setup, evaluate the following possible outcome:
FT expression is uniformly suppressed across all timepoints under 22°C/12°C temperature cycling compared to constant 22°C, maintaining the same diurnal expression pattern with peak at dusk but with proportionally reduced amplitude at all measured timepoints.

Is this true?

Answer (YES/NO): NO